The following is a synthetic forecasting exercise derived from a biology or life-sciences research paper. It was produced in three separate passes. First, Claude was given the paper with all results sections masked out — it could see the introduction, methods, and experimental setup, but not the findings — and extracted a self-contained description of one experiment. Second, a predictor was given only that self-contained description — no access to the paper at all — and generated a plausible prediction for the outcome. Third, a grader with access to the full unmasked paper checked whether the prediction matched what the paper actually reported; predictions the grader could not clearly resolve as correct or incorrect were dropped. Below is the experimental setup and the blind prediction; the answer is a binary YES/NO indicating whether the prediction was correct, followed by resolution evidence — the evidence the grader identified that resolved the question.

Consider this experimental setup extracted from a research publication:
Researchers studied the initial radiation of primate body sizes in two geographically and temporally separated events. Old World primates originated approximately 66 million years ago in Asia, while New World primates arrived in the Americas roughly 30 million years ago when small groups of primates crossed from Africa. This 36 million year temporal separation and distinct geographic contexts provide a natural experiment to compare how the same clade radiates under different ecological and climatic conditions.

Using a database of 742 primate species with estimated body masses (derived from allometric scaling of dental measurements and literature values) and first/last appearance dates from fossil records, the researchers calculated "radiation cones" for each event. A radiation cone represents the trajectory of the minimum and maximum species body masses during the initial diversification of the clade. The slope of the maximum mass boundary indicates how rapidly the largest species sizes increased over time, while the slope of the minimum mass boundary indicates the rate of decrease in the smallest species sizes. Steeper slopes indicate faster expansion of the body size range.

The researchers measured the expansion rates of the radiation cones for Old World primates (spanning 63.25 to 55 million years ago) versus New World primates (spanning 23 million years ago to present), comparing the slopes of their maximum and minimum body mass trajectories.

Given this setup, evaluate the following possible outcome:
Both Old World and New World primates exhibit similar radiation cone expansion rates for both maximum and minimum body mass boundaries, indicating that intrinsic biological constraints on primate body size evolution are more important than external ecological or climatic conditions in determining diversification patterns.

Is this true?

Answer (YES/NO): NO